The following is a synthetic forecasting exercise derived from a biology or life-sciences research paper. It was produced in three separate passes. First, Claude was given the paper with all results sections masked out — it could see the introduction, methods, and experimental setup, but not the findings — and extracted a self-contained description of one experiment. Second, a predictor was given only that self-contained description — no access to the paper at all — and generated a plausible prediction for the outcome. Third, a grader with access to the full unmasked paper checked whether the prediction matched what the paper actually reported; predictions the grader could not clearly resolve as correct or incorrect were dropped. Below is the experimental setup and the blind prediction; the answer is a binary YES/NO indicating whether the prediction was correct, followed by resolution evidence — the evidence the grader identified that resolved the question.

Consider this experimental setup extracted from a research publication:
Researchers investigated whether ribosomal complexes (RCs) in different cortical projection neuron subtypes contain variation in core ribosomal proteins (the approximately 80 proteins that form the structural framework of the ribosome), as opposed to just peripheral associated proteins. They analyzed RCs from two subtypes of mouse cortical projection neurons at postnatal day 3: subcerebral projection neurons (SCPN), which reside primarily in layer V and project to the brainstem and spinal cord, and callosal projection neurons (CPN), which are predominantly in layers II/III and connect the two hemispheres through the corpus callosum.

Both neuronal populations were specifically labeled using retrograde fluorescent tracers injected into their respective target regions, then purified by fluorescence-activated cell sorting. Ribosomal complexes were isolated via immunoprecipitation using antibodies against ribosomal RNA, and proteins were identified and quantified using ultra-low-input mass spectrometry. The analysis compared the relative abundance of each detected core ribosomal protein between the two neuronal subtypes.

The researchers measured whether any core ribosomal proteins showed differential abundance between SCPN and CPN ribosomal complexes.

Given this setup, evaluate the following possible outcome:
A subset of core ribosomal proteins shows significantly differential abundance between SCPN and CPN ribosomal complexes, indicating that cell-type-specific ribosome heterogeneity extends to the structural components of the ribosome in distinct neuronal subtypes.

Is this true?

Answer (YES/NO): NO